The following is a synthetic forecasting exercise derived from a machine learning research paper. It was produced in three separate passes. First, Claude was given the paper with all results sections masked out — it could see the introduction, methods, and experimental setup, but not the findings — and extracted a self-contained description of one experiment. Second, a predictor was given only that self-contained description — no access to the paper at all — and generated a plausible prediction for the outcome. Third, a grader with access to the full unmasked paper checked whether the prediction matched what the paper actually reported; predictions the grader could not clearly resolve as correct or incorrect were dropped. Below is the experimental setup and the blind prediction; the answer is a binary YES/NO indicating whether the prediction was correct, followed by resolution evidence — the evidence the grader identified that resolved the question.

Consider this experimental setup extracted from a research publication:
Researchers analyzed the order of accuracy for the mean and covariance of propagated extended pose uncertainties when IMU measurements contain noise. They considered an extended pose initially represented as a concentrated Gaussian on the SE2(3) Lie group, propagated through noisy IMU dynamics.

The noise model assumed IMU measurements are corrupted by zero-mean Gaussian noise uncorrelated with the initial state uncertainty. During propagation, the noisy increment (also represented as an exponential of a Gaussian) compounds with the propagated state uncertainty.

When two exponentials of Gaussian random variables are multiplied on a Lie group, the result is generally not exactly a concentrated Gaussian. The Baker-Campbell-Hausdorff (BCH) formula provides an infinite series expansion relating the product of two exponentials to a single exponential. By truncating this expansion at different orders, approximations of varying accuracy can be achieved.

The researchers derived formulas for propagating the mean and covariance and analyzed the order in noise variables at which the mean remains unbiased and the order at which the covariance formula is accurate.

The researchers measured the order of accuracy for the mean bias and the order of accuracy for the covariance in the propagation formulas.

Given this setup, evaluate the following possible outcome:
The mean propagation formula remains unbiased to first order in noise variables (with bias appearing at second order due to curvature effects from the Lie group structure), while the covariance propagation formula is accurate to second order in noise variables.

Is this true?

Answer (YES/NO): NO